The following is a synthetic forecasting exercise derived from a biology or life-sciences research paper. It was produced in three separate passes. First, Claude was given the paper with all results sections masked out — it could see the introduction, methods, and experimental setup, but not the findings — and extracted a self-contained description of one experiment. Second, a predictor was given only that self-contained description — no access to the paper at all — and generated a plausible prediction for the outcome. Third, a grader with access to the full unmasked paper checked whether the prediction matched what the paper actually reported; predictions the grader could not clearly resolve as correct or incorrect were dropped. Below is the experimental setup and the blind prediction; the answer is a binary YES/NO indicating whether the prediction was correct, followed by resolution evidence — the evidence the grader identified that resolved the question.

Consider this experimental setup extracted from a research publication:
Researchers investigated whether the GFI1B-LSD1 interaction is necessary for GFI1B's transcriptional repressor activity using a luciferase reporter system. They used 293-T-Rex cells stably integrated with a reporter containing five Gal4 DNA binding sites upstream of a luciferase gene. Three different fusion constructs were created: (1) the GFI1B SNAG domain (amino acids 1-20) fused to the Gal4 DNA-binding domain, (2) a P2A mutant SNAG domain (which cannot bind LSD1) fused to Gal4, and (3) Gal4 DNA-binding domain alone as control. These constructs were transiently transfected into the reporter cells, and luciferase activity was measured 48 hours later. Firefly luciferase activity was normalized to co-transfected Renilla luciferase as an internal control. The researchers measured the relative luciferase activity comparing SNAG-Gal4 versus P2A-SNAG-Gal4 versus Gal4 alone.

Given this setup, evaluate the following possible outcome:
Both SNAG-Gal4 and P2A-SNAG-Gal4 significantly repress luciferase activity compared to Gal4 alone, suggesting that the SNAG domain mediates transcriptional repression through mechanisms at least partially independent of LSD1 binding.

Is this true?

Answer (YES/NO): NO